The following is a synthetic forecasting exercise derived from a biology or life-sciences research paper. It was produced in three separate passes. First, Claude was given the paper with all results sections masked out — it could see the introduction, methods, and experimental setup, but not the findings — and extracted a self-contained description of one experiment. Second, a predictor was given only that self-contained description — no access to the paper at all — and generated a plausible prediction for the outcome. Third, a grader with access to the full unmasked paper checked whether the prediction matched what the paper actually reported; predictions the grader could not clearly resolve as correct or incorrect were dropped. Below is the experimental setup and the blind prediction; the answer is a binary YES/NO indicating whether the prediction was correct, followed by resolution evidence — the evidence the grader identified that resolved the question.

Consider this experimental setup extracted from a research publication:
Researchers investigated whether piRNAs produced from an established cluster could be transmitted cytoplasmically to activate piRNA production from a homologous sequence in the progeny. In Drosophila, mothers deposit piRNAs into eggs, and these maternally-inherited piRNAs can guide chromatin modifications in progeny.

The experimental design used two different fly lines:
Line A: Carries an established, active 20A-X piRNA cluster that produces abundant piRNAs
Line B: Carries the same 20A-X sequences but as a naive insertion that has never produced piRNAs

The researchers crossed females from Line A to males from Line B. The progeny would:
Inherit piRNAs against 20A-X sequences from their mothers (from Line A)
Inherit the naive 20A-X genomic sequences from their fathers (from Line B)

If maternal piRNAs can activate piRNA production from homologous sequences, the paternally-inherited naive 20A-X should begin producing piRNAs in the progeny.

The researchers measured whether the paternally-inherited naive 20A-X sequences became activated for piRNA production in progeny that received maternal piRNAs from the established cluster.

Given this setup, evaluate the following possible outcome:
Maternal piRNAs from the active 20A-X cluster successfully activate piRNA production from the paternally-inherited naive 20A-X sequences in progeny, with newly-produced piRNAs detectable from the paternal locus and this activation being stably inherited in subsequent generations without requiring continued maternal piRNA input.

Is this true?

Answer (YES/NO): NO